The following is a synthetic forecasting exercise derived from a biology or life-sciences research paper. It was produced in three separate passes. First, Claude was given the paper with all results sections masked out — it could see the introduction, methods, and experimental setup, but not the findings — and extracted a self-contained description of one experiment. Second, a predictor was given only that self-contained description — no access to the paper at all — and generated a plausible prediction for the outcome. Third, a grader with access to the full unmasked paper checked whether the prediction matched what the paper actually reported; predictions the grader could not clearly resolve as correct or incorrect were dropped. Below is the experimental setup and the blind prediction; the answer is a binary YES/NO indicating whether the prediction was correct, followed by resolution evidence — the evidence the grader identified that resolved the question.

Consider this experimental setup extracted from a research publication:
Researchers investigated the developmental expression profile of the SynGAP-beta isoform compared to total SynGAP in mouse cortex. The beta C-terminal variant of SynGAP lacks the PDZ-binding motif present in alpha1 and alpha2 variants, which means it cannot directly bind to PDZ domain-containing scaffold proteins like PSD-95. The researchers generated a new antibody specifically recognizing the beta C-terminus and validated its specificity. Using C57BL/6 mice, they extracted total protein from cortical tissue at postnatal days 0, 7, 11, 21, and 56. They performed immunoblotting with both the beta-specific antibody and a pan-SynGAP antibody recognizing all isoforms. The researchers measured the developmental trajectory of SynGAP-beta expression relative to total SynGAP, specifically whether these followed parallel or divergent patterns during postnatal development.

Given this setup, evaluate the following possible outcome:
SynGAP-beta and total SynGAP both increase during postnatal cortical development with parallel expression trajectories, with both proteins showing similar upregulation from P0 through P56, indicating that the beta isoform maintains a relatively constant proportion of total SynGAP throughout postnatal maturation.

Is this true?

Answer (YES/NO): NO